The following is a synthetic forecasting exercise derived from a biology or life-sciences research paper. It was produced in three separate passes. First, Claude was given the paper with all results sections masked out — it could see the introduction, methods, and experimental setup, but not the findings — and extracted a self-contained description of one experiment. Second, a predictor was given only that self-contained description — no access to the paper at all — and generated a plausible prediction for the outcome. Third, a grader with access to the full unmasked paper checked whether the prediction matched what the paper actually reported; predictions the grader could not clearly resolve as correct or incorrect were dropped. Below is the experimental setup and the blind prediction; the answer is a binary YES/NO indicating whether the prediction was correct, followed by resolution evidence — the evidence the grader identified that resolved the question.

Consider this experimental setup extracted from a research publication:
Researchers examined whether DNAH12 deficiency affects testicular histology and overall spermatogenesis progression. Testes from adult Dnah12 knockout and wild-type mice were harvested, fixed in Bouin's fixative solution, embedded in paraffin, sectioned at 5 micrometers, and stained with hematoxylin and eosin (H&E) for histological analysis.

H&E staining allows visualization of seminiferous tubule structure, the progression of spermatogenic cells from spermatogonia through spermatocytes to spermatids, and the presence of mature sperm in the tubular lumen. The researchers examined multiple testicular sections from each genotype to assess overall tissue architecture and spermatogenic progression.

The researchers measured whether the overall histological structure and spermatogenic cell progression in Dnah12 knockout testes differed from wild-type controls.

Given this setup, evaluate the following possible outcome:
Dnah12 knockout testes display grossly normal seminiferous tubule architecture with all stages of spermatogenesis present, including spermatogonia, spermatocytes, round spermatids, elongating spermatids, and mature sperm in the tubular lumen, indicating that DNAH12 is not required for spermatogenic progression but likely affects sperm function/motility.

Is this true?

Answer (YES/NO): NO